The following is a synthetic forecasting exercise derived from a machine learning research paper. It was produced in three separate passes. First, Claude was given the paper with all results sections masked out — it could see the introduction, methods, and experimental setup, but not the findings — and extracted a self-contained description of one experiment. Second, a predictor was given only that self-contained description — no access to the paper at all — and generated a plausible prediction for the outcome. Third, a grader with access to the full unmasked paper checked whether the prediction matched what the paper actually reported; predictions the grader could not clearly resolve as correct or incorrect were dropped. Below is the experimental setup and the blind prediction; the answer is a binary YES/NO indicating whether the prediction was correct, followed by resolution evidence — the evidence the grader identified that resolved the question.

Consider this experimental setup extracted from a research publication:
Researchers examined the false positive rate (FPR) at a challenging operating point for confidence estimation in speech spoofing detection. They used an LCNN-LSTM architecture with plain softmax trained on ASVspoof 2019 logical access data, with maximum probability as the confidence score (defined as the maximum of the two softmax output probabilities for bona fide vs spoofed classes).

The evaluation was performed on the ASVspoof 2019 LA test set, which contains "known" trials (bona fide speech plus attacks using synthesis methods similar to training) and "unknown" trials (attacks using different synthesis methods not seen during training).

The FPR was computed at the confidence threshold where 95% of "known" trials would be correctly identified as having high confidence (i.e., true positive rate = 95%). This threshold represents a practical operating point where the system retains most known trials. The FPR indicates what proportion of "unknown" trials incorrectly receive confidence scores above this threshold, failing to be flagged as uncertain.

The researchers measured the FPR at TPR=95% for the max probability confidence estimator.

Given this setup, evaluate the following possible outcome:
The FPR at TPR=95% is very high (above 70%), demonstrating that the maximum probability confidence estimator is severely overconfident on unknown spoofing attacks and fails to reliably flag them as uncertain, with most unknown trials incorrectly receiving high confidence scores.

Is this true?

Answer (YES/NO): YES